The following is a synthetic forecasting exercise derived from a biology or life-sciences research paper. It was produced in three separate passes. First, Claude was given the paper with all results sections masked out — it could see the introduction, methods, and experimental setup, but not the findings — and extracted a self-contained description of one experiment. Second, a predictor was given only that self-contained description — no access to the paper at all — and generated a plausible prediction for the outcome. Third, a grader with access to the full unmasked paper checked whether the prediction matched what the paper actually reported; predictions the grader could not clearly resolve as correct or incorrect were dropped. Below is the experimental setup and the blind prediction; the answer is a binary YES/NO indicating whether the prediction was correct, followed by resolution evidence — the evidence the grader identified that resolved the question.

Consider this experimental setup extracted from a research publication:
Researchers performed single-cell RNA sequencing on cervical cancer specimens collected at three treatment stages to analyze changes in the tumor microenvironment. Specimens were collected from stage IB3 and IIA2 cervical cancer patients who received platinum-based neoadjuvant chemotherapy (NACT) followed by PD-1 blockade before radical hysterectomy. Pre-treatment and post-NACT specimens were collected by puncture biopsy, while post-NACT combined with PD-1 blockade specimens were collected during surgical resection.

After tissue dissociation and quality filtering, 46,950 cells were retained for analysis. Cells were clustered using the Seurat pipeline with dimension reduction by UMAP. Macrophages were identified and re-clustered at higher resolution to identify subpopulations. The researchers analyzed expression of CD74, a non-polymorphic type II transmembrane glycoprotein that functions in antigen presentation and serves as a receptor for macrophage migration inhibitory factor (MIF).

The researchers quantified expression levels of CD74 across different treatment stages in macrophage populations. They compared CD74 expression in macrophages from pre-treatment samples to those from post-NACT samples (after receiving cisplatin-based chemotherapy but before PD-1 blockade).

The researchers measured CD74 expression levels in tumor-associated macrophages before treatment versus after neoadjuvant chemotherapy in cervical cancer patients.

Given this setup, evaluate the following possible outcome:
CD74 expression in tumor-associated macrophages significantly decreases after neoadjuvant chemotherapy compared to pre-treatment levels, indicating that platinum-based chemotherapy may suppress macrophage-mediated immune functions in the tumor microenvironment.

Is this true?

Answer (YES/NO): NO